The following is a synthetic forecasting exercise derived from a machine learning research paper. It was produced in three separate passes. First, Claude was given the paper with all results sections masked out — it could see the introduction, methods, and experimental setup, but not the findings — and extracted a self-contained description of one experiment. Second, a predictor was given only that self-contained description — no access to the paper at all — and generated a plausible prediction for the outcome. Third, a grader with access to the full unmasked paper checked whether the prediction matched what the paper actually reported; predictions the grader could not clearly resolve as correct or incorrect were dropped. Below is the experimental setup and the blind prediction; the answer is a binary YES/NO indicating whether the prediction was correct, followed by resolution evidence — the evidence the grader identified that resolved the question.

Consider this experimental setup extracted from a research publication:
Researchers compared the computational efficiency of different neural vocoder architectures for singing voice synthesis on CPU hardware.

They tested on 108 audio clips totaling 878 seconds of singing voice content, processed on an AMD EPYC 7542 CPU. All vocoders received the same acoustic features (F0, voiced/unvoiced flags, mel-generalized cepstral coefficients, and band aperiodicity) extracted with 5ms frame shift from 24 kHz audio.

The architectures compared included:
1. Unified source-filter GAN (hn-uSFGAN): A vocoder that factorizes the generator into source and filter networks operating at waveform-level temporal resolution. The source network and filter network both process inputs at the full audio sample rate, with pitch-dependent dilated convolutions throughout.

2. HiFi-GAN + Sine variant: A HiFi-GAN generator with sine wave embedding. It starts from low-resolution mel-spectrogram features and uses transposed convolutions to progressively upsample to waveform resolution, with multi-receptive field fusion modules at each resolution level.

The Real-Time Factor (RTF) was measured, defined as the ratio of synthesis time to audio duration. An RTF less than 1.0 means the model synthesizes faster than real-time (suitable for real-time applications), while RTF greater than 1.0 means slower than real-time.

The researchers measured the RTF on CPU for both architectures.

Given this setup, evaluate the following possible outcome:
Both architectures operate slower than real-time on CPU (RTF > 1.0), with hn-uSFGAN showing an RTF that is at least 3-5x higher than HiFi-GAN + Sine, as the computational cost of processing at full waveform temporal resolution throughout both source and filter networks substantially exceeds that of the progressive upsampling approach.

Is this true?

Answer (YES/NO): NO